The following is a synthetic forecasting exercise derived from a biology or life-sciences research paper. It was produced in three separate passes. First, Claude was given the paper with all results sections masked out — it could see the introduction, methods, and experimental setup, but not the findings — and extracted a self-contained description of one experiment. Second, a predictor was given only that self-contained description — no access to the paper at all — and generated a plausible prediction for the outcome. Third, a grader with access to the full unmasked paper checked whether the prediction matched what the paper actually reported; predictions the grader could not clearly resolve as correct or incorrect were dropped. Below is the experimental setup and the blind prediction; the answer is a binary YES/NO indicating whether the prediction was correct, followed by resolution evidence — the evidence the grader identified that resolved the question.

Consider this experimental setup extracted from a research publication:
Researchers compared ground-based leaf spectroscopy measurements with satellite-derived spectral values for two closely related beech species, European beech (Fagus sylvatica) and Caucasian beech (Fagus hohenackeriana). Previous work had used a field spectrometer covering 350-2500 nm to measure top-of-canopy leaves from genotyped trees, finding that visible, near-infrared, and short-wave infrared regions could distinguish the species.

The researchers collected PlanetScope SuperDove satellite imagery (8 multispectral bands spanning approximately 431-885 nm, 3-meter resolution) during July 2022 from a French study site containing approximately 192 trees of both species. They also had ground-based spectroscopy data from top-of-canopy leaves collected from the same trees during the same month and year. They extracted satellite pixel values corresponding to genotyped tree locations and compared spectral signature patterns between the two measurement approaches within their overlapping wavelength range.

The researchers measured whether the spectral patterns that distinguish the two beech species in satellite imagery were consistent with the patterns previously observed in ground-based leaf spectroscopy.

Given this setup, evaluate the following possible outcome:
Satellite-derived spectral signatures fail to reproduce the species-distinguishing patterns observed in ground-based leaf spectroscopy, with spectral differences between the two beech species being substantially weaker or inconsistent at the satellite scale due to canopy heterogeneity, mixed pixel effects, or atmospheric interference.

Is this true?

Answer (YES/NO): NO